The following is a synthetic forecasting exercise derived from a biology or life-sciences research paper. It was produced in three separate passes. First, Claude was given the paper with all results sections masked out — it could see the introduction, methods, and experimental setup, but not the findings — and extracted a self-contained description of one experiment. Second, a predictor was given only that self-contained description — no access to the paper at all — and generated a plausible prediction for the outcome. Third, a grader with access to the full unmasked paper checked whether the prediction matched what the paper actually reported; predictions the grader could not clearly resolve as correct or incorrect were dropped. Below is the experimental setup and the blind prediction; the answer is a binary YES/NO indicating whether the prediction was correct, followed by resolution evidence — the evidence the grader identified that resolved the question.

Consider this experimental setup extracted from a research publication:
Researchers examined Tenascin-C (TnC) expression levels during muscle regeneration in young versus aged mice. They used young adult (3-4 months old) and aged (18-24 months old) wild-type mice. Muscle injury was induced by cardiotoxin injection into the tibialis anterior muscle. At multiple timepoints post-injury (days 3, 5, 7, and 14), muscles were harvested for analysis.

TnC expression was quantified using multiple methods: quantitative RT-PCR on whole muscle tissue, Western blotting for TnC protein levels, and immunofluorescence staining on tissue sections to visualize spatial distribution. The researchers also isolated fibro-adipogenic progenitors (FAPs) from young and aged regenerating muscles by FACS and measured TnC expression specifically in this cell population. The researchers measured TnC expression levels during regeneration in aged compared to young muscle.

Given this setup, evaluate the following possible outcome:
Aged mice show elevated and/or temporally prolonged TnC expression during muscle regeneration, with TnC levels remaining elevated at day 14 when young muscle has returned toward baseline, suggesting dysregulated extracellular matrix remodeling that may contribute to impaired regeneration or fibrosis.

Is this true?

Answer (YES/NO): NO